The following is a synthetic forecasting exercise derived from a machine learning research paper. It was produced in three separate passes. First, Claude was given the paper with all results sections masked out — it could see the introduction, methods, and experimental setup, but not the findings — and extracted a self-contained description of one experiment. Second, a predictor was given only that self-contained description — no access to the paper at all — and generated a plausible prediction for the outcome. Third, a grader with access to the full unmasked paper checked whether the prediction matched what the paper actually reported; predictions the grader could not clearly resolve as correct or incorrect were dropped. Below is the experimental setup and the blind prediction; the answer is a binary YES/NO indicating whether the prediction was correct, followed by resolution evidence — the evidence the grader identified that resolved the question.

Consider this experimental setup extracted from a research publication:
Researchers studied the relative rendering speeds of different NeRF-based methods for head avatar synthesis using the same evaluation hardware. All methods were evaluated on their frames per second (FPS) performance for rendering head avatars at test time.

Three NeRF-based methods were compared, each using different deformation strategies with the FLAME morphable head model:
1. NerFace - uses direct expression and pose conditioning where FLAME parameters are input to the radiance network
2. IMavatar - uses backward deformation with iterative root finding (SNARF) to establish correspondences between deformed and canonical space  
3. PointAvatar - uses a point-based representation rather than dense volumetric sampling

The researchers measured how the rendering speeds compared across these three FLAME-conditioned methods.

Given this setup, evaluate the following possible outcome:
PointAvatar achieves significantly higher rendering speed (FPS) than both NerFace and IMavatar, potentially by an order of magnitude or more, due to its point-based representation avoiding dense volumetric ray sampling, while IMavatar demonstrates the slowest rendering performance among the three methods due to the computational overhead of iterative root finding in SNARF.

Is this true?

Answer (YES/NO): YES